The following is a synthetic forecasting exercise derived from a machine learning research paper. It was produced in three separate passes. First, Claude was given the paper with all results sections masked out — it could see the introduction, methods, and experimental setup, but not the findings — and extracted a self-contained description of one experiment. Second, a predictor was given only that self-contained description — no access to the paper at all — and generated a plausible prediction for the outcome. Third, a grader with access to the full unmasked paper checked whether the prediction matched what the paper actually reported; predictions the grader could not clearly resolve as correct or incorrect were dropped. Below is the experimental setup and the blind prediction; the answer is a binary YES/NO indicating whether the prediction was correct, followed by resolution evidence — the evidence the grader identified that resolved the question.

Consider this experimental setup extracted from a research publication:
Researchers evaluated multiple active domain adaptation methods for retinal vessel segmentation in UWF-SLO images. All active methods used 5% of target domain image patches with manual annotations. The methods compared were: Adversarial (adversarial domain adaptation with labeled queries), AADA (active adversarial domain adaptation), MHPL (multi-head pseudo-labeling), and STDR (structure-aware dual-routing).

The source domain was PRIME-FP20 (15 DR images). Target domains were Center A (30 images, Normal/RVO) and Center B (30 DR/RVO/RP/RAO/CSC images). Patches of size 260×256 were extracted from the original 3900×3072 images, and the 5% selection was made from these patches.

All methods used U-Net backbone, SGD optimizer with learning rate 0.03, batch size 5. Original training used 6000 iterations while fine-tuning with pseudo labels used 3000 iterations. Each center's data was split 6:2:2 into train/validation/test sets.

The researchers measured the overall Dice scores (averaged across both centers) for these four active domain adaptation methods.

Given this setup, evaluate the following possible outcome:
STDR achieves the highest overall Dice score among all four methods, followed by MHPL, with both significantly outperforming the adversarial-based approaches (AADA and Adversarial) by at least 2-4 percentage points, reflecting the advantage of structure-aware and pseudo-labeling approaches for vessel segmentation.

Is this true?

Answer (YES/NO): NO